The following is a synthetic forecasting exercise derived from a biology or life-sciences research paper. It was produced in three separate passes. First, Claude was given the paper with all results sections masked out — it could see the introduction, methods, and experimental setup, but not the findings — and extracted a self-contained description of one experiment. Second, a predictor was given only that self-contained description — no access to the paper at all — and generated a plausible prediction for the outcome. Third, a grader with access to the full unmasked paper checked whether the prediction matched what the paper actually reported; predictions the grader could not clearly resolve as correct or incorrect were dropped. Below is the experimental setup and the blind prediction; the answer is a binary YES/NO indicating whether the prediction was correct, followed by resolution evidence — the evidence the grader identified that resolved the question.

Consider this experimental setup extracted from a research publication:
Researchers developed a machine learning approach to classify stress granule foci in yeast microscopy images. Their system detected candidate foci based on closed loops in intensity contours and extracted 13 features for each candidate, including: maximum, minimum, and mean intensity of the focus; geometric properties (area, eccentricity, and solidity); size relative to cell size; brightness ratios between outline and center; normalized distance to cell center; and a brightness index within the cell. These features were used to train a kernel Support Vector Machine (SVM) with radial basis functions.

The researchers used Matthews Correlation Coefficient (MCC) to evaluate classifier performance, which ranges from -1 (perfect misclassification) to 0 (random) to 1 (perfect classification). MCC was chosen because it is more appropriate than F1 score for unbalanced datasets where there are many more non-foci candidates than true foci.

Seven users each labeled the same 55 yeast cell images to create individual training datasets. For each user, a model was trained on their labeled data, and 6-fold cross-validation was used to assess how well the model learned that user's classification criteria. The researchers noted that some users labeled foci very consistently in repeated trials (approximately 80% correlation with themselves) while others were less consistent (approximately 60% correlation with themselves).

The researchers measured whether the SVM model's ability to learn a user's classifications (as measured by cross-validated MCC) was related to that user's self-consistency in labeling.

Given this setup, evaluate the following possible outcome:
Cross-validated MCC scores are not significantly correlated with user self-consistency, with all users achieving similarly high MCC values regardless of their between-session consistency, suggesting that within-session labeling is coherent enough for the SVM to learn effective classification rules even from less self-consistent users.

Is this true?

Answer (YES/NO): NO